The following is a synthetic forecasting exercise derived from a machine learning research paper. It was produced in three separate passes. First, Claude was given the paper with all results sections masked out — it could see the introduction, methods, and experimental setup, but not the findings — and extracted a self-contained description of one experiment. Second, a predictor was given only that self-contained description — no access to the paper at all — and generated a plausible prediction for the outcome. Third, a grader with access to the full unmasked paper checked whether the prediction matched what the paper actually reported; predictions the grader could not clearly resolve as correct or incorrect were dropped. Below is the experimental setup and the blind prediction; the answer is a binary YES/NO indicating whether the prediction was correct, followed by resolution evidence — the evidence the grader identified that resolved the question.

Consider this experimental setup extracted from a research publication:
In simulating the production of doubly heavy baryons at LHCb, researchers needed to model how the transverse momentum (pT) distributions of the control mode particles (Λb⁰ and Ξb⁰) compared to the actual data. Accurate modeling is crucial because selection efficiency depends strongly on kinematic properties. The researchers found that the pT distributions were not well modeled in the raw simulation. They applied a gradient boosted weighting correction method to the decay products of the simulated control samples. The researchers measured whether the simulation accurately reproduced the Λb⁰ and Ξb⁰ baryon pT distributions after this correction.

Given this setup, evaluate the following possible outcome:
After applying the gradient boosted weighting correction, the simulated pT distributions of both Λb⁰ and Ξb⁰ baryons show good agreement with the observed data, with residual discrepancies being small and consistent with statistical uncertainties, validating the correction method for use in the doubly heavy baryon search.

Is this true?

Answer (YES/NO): NO